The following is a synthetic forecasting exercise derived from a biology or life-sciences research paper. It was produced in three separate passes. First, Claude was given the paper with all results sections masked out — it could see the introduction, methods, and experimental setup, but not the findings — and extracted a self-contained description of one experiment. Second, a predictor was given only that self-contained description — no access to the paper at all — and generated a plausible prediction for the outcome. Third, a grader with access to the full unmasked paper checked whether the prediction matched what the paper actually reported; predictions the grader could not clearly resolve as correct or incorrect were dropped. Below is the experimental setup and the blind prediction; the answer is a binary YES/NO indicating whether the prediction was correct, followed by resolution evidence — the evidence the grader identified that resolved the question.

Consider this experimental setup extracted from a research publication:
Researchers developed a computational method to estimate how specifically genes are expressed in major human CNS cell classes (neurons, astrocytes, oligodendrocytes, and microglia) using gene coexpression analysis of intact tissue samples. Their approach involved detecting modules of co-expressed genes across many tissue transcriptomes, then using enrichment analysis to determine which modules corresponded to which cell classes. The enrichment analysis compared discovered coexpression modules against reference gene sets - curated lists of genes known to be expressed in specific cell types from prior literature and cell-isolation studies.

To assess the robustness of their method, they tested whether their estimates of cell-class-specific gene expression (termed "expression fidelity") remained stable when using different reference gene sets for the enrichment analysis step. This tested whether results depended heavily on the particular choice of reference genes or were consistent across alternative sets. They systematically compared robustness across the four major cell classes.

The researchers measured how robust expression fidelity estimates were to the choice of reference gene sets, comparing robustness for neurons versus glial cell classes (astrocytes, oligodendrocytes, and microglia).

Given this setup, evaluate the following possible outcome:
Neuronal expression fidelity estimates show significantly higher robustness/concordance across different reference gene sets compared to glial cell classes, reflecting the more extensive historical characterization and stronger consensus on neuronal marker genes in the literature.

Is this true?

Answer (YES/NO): NO